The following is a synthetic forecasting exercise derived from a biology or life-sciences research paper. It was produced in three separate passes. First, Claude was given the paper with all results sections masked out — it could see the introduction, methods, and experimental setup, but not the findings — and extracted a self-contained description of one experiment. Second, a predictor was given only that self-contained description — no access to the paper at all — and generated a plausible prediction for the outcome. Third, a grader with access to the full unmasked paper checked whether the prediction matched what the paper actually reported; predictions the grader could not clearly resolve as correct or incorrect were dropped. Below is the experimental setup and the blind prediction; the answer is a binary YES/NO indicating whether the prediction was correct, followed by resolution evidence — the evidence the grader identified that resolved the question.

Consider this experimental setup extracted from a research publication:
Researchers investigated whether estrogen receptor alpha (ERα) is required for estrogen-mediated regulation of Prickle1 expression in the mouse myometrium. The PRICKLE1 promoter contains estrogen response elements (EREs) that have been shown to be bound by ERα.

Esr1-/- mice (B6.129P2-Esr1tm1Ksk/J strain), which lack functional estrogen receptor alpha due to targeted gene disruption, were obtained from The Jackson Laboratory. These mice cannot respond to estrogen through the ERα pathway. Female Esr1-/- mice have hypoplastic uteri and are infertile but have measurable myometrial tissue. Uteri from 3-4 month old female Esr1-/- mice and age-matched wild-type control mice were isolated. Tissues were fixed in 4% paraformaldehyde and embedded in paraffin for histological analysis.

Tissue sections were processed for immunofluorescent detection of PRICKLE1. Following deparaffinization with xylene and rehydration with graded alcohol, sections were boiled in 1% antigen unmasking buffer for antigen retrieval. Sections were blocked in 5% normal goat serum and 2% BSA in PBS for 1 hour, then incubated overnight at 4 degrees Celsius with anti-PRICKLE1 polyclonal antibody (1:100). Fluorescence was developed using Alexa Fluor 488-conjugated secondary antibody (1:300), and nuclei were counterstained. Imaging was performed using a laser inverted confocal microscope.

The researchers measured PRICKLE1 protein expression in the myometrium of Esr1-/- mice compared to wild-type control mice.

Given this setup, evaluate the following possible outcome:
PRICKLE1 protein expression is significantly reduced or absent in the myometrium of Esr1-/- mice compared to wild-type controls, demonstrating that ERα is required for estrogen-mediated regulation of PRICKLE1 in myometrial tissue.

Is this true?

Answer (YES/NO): NO